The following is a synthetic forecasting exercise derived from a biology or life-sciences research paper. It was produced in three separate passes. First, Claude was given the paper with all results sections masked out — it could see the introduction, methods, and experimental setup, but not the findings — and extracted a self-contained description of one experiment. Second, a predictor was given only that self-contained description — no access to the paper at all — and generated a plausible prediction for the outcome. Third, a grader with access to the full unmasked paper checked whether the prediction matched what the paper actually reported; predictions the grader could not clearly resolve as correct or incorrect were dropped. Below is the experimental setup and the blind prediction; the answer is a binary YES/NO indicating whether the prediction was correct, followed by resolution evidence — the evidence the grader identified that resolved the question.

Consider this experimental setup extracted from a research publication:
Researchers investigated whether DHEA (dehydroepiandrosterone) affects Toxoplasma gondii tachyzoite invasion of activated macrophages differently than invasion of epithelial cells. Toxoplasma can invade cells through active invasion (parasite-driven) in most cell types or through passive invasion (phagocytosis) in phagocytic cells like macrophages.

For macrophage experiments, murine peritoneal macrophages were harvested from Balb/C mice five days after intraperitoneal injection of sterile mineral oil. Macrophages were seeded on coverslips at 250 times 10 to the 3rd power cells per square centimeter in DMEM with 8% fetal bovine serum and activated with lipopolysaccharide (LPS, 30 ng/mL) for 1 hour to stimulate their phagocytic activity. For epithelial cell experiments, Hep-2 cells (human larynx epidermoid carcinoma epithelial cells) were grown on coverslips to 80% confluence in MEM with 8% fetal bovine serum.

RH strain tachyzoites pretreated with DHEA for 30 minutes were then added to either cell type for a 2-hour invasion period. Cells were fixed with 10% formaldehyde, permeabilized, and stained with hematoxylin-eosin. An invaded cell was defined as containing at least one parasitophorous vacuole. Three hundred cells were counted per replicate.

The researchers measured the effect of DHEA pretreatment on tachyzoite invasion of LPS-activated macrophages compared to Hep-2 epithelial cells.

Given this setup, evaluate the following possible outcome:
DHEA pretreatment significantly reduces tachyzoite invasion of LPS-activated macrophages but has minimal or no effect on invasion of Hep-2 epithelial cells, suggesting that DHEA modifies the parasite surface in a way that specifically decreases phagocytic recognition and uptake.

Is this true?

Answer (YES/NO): NO